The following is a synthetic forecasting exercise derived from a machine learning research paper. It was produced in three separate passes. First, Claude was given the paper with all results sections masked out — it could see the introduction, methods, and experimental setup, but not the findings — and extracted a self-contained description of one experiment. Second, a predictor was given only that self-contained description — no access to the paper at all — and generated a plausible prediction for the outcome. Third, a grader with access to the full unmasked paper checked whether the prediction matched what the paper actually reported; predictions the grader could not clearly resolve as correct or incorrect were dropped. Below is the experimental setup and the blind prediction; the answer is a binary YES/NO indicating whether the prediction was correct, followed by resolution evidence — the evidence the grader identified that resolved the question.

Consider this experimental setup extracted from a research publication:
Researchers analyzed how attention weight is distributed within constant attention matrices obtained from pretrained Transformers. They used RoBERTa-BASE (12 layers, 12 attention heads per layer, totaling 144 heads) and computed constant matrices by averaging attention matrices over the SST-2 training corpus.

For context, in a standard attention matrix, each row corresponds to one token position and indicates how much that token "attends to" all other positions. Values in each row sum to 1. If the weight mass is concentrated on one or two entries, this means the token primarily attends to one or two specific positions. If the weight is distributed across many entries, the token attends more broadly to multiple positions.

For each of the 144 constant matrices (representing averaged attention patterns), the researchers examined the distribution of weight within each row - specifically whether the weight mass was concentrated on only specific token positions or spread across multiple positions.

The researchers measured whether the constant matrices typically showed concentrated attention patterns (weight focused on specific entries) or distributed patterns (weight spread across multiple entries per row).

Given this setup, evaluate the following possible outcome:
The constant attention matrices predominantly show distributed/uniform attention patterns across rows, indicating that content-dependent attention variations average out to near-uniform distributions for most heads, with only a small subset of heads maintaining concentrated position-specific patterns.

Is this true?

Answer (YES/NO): NO